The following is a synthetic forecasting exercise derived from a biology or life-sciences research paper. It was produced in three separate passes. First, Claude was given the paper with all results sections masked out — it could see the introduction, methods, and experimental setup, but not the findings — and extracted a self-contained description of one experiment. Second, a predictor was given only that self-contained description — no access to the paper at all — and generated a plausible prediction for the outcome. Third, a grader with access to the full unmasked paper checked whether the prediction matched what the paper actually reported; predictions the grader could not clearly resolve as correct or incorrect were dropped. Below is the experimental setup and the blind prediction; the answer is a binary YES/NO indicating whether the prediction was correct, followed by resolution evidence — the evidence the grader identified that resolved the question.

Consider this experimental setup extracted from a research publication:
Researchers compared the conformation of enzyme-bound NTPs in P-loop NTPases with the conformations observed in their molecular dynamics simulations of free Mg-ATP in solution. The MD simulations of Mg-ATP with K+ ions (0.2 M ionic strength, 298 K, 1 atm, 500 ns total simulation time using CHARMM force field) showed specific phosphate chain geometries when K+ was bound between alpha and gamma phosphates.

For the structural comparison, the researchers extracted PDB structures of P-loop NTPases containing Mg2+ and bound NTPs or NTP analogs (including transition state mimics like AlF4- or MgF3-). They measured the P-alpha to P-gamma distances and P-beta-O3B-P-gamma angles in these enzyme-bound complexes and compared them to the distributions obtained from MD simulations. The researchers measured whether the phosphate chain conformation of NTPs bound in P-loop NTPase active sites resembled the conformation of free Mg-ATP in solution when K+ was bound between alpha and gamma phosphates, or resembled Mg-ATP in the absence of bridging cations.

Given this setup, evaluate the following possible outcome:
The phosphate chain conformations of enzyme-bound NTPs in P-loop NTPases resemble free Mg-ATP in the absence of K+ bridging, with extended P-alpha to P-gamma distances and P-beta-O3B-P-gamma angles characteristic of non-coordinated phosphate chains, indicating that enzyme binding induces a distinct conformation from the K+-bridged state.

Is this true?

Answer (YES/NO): NO